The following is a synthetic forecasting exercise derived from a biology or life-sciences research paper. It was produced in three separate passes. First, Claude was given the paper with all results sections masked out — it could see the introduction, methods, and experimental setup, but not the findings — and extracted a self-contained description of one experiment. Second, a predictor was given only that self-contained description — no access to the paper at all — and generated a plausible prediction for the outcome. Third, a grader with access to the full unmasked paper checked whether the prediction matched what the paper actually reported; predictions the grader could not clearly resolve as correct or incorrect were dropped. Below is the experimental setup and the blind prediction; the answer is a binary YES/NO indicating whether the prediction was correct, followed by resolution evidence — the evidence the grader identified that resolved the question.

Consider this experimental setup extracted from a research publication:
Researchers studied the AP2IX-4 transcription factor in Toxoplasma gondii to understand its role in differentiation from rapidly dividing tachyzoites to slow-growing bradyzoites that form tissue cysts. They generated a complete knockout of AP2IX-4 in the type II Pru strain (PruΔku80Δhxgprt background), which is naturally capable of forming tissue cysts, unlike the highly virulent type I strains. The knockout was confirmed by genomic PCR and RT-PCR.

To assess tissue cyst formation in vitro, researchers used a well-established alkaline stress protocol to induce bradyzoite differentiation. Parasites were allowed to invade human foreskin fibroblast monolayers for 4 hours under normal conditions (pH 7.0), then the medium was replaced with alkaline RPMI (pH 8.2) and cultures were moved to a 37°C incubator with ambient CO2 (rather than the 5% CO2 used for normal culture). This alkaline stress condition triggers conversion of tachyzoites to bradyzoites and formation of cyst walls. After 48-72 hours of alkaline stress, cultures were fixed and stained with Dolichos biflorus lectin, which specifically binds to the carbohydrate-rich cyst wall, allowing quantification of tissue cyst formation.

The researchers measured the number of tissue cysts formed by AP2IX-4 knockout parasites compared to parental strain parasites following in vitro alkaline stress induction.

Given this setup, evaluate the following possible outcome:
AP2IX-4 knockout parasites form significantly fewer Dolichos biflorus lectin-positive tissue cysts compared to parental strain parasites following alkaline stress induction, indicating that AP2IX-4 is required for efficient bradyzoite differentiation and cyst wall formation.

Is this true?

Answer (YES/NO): YES